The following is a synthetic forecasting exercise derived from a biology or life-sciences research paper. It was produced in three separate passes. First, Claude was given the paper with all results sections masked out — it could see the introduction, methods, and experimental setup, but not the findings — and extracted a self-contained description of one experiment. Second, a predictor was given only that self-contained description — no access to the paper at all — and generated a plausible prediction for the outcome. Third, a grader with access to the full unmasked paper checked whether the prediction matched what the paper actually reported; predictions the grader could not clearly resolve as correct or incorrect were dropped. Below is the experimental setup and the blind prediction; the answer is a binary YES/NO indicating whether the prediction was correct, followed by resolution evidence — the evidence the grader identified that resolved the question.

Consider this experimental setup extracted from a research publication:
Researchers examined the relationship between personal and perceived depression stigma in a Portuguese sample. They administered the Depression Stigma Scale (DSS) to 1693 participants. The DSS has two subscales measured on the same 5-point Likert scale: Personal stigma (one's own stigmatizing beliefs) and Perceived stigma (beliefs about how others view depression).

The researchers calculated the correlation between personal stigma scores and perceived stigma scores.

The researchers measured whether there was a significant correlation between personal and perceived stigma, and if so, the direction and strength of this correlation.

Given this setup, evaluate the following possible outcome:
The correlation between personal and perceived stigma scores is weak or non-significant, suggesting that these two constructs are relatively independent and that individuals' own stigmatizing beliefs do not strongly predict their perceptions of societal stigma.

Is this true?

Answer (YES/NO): YES